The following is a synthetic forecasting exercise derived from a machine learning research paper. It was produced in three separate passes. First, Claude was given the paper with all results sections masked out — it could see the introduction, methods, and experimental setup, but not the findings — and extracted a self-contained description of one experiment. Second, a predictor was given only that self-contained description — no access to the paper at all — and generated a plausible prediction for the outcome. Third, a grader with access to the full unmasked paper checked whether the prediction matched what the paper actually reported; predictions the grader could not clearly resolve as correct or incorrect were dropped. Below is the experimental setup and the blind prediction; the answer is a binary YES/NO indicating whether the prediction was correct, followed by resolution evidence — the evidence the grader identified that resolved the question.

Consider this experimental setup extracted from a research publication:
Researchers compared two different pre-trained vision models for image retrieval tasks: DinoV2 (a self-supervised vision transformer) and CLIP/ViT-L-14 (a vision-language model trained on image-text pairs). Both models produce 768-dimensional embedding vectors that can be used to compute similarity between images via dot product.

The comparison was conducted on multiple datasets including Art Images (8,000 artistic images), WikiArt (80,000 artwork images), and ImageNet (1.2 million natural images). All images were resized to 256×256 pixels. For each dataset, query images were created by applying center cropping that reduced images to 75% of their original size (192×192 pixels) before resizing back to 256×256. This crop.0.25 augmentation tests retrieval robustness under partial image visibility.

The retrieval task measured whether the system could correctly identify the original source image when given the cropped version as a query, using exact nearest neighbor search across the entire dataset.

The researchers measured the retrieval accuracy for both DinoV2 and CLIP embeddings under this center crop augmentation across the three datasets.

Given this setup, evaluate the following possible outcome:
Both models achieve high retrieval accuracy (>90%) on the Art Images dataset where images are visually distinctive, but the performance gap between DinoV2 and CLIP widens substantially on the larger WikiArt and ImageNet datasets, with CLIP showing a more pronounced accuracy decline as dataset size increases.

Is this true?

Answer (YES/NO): NO